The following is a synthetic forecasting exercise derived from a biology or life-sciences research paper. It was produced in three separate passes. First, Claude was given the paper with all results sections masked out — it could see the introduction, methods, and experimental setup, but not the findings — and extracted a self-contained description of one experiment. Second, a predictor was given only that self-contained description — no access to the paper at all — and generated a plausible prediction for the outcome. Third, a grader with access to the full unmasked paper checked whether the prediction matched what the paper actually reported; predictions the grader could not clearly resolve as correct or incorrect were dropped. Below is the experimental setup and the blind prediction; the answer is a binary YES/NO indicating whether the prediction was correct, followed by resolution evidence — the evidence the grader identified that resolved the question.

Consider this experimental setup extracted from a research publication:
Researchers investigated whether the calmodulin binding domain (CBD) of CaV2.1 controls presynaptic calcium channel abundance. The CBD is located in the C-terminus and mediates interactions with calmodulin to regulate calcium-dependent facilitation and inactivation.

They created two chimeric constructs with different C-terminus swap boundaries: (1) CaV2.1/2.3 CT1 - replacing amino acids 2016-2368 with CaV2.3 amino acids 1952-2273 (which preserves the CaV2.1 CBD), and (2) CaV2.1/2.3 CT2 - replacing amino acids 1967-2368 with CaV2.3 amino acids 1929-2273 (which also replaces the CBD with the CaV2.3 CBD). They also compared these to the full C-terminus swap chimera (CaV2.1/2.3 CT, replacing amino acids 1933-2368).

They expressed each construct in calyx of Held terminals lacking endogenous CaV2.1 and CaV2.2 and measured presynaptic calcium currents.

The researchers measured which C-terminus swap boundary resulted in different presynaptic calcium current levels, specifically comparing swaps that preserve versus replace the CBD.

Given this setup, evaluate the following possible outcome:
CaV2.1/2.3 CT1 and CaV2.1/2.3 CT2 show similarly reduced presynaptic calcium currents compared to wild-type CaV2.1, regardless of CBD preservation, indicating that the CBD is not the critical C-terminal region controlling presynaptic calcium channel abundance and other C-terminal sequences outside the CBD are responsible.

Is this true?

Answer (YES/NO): YES